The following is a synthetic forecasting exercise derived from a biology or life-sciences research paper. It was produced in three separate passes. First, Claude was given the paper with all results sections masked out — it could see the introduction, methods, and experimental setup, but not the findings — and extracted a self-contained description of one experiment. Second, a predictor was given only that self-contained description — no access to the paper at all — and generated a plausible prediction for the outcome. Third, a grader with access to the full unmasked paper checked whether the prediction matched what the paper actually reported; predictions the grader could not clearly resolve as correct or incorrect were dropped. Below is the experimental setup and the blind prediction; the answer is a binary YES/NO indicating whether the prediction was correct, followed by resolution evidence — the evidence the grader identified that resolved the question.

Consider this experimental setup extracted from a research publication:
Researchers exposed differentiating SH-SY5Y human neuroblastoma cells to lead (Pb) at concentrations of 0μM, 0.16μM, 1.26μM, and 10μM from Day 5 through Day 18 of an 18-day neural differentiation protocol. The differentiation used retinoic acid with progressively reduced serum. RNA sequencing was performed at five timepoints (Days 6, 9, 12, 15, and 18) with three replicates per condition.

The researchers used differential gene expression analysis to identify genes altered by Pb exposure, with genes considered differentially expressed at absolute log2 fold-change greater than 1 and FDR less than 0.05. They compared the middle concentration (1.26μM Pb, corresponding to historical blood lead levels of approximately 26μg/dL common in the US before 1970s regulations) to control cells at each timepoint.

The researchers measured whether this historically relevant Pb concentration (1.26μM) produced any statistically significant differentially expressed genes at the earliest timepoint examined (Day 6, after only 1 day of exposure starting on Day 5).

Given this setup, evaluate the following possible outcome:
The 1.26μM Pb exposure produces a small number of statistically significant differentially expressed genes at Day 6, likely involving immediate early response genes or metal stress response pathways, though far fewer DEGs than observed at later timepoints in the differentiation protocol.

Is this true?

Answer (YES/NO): NO